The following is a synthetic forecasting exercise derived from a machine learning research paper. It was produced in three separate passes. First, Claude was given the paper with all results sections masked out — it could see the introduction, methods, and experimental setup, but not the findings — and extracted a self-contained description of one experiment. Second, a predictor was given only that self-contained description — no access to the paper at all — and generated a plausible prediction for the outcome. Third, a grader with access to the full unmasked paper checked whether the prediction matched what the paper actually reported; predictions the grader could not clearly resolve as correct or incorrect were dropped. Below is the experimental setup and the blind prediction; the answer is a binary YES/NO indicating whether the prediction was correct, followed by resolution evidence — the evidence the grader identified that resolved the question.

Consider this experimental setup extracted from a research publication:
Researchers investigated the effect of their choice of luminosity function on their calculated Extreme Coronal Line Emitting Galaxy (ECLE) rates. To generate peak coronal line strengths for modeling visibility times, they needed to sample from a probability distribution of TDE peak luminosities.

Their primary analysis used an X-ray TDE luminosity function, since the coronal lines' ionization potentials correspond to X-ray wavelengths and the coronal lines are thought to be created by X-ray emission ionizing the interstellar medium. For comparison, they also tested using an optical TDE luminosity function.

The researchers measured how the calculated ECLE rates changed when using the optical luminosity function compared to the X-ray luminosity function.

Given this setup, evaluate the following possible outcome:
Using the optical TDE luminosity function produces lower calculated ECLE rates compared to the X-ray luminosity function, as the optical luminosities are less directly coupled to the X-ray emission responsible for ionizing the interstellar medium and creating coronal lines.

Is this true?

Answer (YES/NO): NO